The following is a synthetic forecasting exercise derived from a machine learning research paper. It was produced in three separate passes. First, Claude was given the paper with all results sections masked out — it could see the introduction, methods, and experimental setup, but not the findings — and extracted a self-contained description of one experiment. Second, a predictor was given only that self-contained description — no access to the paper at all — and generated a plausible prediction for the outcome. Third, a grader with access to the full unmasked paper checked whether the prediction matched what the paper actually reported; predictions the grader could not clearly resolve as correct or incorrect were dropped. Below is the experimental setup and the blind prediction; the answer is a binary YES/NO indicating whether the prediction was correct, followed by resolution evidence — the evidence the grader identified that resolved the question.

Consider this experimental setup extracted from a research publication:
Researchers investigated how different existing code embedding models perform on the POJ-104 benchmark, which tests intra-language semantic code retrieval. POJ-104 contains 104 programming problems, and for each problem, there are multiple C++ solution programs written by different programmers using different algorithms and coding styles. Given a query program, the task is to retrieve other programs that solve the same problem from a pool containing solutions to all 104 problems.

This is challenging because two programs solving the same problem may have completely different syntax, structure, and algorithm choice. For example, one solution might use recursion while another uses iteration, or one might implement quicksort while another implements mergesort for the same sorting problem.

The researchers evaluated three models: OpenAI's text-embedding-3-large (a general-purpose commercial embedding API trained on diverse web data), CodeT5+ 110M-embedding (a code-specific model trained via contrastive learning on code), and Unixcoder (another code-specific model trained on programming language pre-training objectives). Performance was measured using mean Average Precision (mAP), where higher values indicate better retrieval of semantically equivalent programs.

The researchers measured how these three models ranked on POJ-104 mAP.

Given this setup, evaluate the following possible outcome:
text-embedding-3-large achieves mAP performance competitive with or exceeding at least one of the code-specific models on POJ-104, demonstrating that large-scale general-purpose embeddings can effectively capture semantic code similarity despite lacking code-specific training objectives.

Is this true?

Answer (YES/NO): YES